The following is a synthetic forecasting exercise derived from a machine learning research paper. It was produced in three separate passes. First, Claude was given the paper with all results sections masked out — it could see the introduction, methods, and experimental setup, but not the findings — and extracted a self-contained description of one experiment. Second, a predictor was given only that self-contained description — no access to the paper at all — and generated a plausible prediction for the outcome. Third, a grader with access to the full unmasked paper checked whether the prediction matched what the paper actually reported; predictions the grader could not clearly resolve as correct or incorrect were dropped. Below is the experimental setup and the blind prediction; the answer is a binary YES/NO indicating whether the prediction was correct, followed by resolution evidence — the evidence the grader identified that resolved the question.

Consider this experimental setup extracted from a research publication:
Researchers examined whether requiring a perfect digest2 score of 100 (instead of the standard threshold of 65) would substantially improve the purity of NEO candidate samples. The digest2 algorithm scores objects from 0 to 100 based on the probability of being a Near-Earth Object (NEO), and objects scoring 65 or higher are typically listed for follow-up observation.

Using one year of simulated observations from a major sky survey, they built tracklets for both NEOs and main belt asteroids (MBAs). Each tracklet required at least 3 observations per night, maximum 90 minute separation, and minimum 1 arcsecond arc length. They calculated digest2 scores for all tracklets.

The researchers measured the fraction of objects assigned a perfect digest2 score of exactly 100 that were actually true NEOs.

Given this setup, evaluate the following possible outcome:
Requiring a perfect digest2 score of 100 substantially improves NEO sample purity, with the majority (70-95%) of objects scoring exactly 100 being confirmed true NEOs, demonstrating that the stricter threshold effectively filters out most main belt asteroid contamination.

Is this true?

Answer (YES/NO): NO